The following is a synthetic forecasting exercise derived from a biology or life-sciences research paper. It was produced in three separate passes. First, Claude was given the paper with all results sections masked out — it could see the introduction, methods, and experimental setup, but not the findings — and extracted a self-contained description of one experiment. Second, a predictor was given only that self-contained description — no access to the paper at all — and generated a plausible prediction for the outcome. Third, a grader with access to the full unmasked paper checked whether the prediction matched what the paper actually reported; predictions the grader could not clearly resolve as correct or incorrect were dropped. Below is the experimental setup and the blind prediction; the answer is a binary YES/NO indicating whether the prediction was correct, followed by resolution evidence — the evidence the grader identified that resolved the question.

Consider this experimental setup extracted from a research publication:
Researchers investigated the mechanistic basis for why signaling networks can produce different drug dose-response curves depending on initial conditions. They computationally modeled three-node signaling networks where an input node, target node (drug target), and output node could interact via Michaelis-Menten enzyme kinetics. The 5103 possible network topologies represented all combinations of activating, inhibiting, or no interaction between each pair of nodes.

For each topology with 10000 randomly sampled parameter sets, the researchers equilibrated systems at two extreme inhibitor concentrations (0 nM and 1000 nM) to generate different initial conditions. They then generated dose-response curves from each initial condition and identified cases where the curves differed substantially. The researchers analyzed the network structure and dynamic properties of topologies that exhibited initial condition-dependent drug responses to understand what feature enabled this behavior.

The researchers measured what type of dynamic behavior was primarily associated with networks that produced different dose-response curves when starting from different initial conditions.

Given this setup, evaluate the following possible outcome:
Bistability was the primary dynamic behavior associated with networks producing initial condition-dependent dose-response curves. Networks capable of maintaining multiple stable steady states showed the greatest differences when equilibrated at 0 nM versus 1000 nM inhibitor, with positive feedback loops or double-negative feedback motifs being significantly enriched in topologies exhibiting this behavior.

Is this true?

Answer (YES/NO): YES